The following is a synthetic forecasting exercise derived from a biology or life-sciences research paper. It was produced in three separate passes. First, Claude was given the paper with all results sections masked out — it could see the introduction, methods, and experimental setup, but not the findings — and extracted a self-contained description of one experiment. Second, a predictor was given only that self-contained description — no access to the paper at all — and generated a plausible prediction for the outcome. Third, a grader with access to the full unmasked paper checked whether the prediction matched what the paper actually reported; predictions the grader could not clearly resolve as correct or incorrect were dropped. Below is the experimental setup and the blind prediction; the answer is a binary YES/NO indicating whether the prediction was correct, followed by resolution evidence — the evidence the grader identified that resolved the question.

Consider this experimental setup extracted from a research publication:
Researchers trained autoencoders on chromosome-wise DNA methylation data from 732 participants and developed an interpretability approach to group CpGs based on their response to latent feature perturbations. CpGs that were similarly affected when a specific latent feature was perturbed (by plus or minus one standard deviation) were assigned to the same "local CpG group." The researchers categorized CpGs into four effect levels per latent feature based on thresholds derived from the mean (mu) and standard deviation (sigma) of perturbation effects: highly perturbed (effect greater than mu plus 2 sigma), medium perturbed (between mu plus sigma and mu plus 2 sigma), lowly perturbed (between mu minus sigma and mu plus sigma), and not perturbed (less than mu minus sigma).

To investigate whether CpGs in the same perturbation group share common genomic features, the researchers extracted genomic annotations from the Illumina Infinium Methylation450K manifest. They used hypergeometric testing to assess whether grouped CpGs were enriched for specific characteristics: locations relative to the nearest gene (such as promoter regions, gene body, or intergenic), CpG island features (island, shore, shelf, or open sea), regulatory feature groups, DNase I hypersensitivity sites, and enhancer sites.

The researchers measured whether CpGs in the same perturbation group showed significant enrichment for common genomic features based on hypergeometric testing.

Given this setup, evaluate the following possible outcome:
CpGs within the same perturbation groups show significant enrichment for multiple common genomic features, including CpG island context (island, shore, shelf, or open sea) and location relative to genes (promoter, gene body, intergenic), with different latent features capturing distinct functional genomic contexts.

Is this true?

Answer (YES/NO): NO